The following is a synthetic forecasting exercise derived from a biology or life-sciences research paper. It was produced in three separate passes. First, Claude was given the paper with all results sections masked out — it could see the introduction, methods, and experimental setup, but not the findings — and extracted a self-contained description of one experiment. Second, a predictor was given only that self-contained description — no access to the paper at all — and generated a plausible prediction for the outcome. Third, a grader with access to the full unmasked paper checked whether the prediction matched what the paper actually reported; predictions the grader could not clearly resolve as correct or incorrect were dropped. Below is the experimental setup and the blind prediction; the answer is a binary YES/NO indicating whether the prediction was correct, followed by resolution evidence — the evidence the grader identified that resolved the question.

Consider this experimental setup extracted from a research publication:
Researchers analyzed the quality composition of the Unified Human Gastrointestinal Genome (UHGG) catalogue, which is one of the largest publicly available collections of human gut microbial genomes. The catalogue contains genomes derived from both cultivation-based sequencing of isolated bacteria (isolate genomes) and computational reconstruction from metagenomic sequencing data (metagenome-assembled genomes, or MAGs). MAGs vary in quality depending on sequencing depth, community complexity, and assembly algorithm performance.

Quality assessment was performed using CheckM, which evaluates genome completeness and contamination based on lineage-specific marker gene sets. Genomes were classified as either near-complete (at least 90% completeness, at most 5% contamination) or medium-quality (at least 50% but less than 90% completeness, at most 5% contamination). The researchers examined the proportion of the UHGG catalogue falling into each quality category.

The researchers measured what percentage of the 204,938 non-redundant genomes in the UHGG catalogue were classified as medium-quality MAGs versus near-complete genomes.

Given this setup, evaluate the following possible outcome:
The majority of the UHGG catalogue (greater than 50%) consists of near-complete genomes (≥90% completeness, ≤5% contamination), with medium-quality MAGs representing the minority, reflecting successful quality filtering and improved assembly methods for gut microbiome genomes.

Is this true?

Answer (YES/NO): NO